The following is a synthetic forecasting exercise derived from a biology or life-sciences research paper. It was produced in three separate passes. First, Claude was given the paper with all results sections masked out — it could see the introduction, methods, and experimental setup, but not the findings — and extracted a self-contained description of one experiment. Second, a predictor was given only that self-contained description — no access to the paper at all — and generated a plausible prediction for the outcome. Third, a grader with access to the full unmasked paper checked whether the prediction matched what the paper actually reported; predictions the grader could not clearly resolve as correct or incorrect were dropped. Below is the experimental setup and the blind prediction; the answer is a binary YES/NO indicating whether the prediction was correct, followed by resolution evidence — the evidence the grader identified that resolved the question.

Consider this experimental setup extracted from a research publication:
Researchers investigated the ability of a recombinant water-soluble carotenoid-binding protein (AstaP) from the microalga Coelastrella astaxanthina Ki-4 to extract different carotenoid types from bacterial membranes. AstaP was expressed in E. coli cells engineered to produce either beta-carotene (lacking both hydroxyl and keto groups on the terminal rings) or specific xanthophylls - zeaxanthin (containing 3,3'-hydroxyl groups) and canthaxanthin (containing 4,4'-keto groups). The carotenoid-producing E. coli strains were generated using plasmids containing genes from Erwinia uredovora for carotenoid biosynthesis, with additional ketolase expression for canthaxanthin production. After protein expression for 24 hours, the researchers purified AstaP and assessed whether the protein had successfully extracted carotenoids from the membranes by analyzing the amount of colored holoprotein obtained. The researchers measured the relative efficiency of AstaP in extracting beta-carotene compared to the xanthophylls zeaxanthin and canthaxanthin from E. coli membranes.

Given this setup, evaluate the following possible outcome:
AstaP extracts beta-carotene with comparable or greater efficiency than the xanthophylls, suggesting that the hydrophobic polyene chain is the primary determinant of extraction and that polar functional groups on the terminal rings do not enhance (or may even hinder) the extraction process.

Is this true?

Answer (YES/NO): NO